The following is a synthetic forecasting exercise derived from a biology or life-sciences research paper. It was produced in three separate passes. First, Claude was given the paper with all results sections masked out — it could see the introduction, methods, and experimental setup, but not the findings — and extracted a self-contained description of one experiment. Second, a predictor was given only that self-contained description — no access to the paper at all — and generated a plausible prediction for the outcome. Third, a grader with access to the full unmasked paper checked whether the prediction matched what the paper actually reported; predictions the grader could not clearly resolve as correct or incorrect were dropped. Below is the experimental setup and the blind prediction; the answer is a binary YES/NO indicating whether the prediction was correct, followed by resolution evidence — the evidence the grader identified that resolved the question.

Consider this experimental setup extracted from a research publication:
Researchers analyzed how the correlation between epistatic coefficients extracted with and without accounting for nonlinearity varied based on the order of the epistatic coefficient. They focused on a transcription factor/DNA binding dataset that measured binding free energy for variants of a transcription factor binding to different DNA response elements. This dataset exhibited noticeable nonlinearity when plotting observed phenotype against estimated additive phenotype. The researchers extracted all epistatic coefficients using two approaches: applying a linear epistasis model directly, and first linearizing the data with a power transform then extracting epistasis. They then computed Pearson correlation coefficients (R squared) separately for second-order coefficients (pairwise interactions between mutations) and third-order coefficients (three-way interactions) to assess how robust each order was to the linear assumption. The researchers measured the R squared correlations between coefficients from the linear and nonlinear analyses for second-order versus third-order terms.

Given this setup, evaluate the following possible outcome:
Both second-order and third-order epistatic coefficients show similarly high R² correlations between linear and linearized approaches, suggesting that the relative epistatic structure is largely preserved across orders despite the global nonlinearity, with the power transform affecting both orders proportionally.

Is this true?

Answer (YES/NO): NO